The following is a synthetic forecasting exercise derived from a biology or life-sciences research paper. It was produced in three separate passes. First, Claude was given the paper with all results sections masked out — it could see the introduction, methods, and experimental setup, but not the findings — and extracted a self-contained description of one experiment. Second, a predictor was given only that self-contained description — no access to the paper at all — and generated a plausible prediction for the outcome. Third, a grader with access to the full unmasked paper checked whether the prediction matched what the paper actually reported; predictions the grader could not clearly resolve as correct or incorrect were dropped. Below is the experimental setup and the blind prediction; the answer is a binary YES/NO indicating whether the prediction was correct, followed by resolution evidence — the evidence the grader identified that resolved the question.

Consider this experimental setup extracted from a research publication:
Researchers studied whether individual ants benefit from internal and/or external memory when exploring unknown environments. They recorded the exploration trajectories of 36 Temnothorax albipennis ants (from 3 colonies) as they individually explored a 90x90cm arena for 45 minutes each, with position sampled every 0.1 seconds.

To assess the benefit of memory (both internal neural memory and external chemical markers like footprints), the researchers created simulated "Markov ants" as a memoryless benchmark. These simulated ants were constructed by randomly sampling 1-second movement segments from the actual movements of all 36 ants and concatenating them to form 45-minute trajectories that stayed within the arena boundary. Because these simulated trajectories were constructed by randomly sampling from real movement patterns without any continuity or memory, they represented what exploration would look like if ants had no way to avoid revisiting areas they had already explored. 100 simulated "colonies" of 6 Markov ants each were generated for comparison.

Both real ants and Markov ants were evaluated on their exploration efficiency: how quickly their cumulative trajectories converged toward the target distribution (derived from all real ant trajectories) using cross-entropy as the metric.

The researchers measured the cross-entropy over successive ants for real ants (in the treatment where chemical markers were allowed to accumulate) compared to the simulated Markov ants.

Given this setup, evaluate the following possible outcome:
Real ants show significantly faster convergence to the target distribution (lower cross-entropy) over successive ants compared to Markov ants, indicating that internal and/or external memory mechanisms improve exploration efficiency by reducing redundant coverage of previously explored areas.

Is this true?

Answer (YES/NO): YES